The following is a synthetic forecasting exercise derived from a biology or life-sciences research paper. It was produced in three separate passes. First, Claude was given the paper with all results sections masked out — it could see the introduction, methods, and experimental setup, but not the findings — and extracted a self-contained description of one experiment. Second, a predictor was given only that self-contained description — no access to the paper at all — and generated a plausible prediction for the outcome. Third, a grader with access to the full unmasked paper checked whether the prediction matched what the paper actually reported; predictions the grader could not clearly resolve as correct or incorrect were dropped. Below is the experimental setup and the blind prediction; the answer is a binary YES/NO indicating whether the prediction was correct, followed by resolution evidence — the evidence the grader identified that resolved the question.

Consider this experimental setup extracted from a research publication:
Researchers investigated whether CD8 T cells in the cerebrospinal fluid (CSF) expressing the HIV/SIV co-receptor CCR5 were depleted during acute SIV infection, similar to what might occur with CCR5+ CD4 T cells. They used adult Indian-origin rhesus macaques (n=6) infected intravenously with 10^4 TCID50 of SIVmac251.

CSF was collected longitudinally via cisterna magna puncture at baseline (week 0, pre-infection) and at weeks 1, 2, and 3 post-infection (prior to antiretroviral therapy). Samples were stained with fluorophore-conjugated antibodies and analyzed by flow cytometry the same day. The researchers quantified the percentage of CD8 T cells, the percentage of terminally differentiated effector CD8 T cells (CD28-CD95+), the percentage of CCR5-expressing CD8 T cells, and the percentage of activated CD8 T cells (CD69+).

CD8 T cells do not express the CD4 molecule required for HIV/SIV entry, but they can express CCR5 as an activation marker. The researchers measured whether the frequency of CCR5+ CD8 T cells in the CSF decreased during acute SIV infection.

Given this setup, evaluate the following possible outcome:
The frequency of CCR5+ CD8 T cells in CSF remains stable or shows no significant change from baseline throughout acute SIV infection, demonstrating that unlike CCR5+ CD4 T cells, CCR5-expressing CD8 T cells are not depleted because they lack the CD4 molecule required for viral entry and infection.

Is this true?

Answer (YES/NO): YES